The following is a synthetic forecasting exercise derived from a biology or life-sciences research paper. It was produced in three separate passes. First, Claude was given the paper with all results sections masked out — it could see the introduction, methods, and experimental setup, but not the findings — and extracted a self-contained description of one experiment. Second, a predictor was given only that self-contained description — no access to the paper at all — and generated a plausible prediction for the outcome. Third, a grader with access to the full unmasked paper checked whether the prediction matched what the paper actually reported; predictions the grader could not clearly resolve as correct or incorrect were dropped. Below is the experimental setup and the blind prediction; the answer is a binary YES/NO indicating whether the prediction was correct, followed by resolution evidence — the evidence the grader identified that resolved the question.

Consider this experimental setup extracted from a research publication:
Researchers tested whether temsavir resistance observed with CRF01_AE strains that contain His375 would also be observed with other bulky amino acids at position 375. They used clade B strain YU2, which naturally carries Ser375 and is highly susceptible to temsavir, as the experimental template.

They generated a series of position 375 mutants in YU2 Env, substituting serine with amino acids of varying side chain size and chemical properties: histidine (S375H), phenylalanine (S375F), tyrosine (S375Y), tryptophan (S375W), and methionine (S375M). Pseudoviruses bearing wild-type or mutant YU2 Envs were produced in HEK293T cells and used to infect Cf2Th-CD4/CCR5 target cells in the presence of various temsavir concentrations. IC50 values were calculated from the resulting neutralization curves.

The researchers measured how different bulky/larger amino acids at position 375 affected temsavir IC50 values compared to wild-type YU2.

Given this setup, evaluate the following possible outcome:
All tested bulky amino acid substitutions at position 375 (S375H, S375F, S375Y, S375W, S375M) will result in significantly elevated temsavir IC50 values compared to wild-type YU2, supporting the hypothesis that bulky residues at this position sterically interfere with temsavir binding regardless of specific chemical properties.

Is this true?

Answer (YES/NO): YES